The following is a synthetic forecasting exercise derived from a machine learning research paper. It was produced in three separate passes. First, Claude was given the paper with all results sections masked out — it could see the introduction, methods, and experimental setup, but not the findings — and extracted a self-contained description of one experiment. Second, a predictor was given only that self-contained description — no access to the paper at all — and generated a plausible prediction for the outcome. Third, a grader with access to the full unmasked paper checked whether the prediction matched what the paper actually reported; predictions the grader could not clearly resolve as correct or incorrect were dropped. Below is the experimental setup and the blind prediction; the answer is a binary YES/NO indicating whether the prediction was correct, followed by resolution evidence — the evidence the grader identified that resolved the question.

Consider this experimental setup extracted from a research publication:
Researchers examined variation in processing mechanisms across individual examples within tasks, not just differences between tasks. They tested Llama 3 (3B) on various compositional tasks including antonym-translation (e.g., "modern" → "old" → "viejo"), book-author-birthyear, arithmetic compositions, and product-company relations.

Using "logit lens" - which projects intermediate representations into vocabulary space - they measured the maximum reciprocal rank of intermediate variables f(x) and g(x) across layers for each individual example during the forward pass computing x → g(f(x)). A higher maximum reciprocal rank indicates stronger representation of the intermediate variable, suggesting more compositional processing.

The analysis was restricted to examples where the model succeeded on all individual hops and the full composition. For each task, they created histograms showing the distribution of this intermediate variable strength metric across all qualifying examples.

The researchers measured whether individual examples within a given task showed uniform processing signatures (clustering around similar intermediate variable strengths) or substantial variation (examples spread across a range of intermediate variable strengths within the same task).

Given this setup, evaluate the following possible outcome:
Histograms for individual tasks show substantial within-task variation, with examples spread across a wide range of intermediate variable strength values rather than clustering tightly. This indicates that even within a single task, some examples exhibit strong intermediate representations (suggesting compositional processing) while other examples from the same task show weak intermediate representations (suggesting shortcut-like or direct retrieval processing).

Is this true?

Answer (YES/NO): NO